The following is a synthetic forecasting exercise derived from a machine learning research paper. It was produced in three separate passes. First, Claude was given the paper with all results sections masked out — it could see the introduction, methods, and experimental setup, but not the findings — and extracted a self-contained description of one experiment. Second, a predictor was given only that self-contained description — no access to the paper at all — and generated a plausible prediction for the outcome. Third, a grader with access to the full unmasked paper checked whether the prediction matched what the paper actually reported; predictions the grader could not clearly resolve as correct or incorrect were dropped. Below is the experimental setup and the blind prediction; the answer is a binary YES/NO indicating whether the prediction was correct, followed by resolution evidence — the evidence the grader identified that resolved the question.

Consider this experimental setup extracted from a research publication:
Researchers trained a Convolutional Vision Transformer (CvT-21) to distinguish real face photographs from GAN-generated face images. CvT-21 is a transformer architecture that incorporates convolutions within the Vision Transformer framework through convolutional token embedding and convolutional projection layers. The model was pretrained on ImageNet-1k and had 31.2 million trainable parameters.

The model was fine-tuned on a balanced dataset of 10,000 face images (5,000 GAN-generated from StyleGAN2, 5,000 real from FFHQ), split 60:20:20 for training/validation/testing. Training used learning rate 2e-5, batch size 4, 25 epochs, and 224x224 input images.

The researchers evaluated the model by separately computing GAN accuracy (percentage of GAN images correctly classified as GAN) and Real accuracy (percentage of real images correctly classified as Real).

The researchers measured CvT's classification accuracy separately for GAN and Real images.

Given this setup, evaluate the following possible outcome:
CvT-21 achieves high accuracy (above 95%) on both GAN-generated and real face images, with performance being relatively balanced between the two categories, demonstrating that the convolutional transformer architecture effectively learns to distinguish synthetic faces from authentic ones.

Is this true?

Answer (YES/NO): YES